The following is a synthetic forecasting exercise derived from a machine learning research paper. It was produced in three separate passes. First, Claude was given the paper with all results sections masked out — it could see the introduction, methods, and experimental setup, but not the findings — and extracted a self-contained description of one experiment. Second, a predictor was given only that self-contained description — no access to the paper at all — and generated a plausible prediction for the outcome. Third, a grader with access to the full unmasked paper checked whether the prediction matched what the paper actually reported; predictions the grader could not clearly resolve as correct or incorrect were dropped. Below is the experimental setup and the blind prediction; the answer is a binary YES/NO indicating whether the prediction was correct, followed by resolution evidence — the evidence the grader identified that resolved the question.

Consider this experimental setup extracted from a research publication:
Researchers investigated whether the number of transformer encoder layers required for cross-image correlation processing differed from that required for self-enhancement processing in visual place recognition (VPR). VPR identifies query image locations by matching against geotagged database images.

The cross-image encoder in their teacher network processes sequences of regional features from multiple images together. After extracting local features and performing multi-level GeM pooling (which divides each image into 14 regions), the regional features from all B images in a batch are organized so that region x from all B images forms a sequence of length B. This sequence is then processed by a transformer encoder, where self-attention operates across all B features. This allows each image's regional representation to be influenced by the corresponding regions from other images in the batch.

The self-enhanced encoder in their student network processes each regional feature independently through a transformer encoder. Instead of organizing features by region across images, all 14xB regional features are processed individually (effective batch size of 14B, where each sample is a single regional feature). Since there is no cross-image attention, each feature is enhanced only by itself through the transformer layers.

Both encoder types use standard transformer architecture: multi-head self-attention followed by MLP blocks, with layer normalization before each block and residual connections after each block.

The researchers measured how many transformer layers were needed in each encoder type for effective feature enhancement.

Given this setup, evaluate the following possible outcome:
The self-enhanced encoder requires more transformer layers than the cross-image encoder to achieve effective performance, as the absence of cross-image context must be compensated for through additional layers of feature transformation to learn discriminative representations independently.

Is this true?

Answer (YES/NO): NO